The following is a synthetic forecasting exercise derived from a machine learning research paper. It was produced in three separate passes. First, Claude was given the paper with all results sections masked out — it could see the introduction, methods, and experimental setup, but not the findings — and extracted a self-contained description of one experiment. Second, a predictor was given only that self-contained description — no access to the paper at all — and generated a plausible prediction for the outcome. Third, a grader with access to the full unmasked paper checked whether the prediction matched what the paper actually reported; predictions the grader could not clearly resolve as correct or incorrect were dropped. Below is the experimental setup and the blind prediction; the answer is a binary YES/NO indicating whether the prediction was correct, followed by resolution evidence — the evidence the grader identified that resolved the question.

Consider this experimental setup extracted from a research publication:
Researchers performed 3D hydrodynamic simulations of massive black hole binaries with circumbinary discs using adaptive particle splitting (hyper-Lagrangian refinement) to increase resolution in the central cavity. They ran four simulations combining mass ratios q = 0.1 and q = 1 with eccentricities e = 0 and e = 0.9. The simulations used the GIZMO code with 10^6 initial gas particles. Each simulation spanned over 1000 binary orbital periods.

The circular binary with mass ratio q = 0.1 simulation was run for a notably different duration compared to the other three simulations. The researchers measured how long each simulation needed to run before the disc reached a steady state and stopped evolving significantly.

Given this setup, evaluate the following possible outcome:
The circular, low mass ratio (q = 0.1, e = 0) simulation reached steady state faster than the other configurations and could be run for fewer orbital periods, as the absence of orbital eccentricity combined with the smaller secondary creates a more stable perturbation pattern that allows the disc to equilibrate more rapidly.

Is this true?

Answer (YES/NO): YES